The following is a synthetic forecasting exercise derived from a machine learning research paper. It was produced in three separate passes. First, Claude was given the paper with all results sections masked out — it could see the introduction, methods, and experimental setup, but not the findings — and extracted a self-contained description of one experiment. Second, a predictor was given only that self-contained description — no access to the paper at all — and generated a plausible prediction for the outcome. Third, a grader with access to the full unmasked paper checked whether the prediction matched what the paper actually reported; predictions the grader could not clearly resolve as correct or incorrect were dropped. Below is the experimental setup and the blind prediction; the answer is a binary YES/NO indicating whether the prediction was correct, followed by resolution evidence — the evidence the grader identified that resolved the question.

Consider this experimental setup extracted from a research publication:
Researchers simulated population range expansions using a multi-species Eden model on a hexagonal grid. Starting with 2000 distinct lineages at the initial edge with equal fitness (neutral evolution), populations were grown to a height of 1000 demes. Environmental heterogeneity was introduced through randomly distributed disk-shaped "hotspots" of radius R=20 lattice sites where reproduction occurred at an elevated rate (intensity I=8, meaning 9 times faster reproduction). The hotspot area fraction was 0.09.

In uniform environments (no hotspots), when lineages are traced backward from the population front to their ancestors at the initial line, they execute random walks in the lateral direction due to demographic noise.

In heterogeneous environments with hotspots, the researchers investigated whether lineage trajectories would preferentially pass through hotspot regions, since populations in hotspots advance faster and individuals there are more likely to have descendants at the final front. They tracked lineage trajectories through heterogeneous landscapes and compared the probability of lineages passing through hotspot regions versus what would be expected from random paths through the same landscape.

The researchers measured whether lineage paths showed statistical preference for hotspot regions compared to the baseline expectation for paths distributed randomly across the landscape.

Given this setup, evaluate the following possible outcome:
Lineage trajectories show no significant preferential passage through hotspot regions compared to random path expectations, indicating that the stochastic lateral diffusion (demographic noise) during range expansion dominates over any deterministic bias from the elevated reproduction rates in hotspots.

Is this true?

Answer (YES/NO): NO